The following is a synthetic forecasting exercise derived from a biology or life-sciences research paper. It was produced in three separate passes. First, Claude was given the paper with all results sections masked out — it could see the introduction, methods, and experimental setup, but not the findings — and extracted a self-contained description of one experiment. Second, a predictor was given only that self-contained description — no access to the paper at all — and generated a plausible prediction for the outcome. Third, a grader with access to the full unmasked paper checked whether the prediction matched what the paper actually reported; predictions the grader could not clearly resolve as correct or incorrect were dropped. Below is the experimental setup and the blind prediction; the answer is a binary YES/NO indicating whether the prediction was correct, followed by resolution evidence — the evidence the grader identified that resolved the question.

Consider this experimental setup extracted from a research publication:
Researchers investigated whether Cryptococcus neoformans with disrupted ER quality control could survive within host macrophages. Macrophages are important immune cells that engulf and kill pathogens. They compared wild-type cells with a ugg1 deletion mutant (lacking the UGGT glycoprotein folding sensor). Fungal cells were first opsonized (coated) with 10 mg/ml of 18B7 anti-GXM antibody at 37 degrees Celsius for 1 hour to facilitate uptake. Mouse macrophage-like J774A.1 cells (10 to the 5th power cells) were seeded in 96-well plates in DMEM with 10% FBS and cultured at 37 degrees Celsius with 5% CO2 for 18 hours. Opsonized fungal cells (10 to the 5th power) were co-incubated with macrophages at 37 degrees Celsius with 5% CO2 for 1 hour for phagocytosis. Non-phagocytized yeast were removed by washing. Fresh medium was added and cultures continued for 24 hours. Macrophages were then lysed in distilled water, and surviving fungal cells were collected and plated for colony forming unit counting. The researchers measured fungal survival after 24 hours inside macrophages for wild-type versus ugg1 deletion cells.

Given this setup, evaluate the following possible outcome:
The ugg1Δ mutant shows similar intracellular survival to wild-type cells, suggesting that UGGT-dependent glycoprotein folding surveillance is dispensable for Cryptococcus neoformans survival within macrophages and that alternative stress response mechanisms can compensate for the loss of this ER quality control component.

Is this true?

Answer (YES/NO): NO